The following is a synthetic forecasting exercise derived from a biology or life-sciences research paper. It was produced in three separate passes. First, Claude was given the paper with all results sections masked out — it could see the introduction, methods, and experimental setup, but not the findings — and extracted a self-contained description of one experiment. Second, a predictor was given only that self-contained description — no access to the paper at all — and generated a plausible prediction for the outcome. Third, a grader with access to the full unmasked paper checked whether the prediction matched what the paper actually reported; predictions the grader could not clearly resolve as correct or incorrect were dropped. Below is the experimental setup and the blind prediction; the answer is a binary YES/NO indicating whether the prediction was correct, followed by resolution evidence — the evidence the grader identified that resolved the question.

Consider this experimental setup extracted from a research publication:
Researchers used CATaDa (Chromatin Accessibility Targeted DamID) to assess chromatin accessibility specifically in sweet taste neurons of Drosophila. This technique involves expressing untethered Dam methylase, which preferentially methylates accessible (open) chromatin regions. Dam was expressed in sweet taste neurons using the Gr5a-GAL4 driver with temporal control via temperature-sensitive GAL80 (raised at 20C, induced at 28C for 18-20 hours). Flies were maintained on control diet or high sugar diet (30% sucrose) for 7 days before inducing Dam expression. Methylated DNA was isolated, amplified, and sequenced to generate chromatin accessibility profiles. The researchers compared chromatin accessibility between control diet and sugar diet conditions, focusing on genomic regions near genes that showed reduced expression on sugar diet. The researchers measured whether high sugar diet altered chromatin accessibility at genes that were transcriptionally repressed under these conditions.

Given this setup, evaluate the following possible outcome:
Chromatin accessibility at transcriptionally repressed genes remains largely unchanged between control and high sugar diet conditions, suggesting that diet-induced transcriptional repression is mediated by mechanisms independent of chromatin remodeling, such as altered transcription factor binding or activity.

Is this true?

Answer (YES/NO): NO